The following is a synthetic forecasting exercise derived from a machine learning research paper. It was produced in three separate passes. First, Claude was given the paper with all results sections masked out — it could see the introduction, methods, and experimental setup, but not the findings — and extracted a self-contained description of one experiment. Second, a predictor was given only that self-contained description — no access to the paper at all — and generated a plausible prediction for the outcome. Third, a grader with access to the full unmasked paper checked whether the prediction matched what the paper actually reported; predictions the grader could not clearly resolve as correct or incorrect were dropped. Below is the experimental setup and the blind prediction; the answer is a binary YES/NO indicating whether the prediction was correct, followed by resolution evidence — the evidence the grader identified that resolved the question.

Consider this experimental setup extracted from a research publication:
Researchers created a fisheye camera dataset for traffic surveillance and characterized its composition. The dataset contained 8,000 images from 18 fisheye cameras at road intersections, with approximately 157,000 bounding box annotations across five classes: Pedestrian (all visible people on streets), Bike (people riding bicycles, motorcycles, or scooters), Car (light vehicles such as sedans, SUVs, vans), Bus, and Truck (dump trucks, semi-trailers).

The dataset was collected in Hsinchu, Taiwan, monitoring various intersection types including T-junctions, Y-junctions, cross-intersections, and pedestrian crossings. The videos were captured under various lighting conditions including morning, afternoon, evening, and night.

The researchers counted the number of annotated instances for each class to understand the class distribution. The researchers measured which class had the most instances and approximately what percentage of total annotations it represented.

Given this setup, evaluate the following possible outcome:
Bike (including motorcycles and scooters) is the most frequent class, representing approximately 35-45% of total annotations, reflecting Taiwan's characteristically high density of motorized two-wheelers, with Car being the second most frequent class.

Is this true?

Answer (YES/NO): NO